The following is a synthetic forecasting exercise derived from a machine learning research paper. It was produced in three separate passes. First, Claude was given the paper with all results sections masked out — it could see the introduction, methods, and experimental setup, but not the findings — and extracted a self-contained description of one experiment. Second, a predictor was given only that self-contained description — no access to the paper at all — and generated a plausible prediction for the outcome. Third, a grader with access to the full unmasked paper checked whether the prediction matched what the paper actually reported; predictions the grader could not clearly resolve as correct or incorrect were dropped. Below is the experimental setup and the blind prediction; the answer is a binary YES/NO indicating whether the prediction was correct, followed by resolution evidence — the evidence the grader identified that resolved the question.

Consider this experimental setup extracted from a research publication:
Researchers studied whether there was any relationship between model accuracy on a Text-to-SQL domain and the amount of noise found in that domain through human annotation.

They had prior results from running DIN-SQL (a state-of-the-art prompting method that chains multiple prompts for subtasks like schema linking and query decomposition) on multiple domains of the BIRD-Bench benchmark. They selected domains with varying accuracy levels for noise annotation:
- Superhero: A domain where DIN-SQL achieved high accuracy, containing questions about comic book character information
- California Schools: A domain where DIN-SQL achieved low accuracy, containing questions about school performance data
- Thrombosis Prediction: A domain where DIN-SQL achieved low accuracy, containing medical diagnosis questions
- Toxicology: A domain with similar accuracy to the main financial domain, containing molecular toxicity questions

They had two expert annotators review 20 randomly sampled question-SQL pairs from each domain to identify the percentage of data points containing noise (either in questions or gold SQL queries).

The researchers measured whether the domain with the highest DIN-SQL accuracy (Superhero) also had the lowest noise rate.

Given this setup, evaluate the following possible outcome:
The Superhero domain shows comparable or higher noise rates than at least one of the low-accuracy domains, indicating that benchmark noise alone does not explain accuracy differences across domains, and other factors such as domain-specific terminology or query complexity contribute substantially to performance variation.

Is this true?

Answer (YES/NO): NO